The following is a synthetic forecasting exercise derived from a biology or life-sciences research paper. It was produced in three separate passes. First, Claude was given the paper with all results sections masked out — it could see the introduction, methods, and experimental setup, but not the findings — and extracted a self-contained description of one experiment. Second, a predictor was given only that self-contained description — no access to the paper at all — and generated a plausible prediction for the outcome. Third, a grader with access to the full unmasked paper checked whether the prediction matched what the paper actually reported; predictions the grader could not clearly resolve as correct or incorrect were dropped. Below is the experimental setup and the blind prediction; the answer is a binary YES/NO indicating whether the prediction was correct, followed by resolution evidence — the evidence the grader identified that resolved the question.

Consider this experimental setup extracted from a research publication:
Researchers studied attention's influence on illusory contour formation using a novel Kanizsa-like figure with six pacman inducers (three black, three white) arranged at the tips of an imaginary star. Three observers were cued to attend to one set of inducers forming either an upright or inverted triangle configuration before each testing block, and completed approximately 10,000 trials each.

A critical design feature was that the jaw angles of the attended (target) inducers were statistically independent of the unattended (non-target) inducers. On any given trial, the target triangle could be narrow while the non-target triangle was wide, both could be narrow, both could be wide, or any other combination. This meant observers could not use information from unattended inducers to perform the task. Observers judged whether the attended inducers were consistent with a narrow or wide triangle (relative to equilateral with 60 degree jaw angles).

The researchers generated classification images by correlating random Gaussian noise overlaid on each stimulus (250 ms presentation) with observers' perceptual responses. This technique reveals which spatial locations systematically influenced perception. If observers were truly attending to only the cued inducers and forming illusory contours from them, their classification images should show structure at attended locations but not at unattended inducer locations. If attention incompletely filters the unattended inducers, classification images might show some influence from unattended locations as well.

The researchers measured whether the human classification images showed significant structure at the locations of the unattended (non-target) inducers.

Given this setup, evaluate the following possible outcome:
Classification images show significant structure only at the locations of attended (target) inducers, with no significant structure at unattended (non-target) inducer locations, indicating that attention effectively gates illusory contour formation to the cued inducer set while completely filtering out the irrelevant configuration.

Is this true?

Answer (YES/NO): NO